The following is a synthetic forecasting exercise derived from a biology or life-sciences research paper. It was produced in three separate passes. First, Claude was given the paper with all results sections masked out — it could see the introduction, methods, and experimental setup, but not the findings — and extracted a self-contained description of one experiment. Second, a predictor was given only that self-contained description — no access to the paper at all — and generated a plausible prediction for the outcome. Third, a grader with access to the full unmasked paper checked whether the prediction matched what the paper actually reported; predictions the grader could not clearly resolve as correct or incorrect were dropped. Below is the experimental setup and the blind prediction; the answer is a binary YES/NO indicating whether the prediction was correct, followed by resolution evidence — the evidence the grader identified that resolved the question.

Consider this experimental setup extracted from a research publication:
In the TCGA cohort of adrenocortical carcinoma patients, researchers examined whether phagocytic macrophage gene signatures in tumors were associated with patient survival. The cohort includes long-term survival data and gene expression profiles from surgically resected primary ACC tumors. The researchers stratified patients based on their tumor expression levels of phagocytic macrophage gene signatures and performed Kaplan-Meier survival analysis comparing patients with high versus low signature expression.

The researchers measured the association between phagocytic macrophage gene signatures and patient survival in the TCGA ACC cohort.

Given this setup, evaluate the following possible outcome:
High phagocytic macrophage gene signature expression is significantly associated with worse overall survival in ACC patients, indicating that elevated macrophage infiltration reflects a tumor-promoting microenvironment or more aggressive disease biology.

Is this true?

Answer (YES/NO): NO